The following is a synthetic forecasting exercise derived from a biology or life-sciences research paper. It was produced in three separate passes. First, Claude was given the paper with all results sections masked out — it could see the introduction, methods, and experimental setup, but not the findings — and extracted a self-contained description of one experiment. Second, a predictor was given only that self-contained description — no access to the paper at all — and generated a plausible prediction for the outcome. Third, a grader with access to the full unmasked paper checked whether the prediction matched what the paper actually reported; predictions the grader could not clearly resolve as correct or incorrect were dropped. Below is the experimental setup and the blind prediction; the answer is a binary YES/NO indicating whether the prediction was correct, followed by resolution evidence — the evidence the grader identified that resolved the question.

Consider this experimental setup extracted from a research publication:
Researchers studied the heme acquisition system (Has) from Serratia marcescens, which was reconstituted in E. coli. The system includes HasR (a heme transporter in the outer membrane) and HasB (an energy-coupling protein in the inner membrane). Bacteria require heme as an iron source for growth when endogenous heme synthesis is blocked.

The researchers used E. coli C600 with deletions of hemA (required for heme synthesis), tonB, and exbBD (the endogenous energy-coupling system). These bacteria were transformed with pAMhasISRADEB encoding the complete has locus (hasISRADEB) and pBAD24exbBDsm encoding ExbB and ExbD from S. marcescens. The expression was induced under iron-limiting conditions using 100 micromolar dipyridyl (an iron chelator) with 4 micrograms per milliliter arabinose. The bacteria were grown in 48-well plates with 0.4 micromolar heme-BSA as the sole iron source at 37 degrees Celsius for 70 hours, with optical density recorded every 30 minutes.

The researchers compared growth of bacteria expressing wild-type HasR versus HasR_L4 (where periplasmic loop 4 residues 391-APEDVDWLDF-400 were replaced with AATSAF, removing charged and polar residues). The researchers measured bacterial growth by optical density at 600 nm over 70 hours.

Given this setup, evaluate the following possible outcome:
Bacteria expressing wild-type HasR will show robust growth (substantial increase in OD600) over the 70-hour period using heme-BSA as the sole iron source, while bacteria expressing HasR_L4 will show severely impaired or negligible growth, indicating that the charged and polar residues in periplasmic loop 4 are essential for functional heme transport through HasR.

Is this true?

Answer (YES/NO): NO